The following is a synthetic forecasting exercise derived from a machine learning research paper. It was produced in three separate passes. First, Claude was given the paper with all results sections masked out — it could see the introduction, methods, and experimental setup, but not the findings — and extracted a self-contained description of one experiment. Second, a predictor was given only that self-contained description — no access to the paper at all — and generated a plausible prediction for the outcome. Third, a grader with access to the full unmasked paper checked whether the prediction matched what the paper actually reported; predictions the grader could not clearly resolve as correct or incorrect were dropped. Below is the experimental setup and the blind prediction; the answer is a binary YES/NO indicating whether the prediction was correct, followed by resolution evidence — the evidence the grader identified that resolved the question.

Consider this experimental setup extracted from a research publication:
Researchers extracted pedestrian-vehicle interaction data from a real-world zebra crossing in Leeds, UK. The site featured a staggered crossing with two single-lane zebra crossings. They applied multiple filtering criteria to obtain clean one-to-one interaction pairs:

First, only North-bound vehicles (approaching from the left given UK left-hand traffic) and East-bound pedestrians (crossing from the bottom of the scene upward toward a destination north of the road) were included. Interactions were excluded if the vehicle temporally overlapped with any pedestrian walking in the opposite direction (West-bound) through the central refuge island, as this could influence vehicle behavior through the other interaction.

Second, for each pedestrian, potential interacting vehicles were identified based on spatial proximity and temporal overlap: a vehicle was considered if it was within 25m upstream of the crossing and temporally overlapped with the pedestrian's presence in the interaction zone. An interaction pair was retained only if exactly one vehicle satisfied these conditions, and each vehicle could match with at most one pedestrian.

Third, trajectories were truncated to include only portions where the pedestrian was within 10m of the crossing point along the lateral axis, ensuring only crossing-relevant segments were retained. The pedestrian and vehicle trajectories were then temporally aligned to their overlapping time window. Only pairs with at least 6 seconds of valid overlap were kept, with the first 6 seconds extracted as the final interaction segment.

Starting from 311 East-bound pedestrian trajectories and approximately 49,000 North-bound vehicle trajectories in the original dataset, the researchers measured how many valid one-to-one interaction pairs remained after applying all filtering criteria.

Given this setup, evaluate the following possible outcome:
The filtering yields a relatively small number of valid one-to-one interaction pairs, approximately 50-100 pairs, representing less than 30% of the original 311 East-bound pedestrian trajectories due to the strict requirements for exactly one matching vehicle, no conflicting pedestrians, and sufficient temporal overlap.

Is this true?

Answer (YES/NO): NO